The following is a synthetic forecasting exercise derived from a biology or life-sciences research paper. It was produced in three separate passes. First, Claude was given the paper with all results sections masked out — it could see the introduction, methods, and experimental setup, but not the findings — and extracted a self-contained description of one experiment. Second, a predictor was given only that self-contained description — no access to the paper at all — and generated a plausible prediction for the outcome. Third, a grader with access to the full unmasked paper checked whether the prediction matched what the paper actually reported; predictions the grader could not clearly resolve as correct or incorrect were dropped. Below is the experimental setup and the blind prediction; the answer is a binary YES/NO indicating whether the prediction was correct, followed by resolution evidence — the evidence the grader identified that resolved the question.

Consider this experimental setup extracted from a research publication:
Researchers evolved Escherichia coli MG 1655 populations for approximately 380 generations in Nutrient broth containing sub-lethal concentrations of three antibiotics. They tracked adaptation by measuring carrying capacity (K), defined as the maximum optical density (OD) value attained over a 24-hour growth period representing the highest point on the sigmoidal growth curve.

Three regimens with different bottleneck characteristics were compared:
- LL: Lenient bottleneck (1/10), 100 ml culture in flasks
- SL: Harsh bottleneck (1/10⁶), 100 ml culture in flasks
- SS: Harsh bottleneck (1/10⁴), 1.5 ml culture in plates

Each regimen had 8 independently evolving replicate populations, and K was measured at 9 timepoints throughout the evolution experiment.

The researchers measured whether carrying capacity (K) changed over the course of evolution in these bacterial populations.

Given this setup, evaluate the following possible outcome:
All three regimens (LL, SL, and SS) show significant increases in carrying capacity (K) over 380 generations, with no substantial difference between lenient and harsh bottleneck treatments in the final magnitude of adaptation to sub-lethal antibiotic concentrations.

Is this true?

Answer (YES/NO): NO